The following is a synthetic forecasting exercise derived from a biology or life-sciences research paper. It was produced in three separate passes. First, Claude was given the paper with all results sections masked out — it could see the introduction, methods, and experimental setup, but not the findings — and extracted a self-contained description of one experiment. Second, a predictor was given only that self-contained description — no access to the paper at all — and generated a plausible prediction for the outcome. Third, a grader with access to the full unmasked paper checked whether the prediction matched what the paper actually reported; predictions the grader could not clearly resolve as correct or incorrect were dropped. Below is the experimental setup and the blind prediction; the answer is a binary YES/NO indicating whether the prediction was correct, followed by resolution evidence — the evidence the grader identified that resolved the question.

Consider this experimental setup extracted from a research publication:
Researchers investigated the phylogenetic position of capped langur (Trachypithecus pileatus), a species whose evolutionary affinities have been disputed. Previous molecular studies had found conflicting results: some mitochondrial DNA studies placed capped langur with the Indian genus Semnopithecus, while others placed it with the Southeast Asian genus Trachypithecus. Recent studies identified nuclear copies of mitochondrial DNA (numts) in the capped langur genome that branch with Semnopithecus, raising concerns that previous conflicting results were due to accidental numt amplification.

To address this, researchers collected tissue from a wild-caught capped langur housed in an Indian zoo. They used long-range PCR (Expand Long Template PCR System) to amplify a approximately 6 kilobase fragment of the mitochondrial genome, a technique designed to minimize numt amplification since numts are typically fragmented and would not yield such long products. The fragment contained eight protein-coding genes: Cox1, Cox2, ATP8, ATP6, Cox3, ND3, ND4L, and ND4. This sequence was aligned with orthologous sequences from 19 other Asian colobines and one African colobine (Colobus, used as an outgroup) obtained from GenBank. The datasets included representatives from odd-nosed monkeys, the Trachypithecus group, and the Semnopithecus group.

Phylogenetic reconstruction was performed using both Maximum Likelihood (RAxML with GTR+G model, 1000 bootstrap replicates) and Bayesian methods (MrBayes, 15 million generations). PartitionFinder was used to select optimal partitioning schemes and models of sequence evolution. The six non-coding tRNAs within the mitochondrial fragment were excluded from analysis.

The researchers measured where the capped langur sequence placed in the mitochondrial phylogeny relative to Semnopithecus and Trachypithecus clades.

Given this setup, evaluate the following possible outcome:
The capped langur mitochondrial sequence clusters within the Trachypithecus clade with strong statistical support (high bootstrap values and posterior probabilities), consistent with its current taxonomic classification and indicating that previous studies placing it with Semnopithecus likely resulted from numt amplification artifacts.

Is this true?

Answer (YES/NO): YES